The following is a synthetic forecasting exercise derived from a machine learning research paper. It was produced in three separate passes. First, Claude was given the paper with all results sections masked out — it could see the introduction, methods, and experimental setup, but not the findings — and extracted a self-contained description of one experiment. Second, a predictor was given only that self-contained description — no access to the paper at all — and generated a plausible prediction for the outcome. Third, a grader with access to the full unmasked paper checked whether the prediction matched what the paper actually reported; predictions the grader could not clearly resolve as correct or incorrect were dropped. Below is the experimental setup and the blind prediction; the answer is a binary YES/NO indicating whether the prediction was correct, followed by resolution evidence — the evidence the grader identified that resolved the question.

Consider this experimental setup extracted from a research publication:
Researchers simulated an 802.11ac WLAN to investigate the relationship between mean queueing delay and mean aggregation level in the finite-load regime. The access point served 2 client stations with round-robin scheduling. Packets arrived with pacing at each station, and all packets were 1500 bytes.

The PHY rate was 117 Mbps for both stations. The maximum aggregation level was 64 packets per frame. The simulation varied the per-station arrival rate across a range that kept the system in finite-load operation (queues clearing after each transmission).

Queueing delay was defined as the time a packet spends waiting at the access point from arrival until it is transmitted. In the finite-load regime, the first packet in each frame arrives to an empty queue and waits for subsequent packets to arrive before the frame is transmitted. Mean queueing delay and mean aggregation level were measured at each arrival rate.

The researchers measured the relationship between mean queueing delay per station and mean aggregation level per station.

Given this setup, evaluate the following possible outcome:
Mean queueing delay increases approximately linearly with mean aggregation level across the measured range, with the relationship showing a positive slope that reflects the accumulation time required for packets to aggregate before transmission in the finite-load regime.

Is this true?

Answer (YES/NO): YES